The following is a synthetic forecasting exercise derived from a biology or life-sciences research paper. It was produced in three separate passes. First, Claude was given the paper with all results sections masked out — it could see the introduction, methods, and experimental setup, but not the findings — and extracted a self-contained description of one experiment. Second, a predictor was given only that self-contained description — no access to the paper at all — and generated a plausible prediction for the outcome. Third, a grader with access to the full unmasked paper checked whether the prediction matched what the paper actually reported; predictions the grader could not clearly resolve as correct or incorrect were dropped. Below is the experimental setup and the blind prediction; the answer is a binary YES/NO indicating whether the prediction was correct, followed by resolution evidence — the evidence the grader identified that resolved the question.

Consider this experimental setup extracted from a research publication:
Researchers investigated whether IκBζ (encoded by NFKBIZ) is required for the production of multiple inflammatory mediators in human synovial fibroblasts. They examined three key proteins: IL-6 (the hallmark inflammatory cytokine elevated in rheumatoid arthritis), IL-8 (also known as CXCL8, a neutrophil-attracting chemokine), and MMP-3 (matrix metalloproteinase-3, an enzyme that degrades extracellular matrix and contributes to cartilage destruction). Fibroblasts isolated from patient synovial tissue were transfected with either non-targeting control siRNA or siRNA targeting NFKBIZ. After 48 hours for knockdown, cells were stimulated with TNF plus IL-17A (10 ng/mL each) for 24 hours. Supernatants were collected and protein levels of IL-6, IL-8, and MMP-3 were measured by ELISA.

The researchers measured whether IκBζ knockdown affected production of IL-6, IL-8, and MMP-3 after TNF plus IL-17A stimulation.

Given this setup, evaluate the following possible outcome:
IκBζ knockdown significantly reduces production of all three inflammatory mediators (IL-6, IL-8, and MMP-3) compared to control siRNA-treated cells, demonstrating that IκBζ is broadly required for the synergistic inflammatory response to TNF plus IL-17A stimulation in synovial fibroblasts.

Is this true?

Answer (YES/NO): YES